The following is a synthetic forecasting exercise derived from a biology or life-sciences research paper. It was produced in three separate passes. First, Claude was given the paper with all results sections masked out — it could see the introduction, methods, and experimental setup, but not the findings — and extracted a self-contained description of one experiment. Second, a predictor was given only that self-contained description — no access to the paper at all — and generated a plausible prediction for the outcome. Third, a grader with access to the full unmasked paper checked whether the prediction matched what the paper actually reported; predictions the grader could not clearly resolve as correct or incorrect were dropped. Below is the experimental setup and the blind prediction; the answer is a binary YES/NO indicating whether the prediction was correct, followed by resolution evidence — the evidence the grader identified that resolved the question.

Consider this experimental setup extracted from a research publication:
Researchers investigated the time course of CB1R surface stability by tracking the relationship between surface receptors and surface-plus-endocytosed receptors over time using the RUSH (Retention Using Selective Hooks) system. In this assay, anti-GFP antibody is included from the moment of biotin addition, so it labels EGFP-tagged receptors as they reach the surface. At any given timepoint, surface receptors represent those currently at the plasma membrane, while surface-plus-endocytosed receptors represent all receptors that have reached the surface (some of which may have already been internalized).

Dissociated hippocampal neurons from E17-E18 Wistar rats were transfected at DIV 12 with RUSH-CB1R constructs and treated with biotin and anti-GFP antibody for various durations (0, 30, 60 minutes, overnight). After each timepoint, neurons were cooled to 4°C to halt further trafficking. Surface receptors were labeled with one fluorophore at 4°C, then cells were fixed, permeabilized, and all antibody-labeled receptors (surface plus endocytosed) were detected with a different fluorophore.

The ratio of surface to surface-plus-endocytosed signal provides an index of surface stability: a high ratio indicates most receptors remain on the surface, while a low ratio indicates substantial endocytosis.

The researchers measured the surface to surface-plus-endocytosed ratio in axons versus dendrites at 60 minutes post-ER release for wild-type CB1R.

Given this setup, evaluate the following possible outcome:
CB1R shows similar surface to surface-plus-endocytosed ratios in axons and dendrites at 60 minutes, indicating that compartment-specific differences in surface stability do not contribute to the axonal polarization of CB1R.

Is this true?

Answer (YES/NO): NO